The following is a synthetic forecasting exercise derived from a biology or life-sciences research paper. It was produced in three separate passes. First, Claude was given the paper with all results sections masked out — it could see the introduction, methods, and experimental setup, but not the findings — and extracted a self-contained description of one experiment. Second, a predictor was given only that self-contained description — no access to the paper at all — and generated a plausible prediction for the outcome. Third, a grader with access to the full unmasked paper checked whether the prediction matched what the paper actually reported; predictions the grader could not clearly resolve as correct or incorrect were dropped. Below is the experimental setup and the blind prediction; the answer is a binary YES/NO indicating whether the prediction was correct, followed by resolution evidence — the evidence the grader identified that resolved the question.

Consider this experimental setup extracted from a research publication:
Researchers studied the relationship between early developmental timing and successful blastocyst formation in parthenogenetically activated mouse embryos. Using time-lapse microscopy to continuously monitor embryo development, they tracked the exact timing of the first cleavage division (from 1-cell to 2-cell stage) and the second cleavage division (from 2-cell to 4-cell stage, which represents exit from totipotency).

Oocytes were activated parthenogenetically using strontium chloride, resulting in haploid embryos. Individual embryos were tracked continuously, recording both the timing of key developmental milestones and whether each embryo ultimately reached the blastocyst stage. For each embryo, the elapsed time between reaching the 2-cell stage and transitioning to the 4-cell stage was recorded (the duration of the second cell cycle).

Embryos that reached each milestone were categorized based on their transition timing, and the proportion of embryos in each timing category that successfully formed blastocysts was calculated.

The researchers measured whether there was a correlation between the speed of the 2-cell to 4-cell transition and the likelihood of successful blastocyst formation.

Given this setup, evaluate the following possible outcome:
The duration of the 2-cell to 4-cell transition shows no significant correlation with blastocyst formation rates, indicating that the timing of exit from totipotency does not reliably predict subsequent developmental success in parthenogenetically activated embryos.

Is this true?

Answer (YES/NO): NO